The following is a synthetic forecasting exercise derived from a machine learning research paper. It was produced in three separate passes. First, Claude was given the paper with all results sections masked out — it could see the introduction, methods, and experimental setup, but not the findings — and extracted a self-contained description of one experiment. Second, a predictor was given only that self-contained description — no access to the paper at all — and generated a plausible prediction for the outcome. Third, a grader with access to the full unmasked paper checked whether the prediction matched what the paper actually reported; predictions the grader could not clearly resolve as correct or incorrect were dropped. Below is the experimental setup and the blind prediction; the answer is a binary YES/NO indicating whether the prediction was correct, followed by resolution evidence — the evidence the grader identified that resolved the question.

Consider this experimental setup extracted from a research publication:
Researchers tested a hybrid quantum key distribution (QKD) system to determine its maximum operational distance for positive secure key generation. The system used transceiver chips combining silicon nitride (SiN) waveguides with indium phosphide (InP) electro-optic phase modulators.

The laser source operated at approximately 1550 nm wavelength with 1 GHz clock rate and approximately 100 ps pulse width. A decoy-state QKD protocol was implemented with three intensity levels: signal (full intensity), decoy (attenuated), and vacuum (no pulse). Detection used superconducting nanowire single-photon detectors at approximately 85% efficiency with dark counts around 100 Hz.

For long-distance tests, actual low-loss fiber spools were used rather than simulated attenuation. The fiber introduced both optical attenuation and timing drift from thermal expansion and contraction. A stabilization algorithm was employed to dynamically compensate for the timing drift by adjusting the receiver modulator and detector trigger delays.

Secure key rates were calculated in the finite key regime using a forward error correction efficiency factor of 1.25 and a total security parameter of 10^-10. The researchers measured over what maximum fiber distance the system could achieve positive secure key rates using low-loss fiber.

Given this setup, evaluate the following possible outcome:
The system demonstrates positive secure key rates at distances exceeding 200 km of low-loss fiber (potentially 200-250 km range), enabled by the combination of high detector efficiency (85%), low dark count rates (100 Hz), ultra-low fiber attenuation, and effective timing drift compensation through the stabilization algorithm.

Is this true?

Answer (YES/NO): YES